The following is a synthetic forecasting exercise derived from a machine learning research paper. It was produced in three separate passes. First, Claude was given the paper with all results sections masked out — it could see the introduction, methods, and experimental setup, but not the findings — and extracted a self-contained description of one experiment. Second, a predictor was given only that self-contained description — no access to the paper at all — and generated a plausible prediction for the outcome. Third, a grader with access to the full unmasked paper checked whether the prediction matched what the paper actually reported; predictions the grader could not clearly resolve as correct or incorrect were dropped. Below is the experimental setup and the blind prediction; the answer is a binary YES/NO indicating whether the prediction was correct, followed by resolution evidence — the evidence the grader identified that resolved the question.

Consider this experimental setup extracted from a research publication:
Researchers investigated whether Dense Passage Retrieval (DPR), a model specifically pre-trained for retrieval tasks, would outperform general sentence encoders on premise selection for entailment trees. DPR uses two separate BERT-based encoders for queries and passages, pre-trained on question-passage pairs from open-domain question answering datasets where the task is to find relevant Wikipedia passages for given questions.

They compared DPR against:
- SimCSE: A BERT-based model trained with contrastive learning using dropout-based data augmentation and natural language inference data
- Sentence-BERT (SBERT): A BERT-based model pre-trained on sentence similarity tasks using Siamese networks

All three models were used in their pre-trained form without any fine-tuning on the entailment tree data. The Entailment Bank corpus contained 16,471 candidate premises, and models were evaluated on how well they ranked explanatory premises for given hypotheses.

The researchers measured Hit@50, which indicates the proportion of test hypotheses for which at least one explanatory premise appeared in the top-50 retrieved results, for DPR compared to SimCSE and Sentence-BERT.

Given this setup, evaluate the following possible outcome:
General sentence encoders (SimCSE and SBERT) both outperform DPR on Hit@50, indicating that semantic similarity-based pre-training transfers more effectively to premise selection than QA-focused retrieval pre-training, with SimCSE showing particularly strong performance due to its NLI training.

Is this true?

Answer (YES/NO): NO